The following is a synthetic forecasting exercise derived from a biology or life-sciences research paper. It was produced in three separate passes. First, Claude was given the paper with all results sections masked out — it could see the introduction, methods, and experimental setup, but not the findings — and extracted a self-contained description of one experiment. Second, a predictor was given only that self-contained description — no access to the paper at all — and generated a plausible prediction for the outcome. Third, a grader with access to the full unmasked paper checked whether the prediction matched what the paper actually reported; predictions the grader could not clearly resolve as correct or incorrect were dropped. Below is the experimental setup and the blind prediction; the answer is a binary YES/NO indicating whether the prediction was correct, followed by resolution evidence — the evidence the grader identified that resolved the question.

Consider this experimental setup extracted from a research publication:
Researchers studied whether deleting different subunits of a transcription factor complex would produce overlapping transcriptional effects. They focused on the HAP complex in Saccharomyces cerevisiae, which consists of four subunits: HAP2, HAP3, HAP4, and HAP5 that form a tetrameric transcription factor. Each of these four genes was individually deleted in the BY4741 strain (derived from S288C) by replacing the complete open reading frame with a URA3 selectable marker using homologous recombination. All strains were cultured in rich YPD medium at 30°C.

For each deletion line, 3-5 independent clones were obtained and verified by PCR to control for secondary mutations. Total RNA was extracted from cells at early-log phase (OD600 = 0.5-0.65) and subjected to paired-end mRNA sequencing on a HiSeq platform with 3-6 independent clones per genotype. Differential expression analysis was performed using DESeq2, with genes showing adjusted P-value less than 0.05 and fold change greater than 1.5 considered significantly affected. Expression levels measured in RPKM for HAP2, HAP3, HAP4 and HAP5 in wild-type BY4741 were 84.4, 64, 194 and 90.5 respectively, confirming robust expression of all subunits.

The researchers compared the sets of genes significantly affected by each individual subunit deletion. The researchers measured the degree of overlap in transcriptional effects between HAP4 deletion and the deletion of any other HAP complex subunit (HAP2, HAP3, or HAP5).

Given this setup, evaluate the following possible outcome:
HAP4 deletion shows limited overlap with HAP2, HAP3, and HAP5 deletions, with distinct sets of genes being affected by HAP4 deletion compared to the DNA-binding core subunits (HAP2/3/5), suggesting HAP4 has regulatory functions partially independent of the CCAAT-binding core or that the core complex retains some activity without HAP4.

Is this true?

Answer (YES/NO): NO